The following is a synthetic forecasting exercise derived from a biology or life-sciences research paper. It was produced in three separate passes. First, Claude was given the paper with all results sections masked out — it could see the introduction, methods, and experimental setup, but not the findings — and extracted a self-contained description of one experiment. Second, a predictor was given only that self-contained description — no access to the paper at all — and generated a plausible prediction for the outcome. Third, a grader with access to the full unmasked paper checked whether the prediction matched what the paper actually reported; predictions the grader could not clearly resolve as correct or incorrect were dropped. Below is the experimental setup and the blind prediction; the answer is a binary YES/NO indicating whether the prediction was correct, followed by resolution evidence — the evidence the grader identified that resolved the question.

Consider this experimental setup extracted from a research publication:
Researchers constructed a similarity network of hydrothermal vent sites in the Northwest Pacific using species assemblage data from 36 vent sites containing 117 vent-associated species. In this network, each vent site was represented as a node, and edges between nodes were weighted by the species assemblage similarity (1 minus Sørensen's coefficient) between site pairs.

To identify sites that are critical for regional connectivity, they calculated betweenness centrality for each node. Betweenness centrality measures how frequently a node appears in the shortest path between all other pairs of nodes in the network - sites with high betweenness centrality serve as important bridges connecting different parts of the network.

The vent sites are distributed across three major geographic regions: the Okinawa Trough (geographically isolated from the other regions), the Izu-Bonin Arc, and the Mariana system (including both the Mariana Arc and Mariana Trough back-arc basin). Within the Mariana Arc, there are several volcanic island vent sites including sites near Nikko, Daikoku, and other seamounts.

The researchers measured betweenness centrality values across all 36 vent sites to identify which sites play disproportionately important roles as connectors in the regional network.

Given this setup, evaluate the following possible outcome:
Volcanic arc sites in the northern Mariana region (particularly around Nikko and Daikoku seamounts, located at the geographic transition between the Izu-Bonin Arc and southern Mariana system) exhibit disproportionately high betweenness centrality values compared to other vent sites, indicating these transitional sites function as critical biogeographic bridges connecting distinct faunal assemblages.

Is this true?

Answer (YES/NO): NO